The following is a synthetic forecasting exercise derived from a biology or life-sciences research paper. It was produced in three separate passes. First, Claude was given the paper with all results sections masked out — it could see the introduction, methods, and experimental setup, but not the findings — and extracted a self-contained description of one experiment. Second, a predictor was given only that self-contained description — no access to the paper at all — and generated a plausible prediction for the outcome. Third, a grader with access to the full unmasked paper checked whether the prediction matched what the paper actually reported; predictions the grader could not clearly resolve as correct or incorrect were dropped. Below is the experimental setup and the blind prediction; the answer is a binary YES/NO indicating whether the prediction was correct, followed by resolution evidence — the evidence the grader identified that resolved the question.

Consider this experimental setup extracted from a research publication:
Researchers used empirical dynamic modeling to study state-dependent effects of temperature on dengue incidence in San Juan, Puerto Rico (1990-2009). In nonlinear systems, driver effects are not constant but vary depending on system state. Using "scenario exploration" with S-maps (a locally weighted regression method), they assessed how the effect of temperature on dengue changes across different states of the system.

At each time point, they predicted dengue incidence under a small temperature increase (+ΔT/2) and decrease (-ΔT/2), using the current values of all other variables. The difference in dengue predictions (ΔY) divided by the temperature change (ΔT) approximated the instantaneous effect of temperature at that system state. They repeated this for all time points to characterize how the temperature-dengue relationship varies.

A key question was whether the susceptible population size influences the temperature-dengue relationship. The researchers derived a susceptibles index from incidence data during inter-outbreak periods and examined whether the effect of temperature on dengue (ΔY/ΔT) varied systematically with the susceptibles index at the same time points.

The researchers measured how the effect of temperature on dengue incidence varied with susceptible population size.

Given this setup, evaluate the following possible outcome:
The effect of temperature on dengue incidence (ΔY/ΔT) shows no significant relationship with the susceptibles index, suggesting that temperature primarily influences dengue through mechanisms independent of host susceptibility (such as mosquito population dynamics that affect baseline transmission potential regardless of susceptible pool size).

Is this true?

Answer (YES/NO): NO